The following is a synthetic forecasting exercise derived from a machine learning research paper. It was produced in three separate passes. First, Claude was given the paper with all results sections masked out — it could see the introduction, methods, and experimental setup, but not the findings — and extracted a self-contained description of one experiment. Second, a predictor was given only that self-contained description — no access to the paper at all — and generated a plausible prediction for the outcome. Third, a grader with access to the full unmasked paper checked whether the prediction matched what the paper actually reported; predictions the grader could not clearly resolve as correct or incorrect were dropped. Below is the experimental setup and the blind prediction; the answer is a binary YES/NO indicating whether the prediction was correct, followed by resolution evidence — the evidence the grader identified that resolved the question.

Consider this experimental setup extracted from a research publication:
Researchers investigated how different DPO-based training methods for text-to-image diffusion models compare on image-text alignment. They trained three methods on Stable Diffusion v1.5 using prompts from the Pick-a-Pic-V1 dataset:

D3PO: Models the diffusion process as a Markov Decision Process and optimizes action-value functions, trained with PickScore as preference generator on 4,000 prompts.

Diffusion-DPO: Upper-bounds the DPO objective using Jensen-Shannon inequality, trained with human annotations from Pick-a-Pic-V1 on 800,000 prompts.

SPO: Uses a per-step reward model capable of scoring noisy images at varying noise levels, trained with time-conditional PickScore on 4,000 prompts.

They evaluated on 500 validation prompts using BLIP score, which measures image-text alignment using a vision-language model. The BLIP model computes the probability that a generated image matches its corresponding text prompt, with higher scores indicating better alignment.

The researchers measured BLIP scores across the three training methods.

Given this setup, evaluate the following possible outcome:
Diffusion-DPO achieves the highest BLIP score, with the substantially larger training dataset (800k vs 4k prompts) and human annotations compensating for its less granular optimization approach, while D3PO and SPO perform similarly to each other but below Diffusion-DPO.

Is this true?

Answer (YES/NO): YES